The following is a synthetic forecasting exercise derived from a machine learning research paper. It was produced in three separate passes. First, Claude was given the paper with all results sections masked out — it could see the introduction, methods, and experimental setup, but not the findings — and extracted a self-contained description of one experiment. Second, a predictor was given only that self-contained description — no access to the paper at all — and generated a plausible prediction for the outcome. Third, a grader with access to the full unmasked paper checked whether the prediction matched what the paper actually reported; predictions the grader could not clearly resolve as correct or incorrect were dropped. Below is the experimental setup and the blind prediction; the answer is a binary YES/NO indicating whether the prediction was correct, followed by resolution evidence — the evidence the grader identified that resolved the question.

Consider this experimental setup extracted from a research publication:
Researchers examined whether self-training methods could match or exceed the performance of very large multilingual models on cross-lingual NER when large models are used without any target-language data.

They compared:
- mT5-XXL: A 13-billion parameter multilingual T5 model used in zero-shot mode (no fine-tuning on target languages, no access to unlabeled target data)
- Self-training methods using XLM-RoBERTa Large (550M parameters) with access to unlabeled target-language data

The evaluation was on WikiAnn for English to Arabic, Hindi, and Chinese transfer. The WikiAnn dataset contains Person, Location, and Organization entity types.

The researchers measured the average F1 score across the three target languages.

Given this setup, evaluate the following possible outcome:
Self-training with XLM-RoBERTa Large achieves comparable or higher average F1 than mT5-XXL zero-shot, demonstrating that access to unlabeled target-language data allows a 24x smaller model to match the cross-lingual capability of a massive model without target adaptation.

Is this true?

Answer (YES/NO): YES